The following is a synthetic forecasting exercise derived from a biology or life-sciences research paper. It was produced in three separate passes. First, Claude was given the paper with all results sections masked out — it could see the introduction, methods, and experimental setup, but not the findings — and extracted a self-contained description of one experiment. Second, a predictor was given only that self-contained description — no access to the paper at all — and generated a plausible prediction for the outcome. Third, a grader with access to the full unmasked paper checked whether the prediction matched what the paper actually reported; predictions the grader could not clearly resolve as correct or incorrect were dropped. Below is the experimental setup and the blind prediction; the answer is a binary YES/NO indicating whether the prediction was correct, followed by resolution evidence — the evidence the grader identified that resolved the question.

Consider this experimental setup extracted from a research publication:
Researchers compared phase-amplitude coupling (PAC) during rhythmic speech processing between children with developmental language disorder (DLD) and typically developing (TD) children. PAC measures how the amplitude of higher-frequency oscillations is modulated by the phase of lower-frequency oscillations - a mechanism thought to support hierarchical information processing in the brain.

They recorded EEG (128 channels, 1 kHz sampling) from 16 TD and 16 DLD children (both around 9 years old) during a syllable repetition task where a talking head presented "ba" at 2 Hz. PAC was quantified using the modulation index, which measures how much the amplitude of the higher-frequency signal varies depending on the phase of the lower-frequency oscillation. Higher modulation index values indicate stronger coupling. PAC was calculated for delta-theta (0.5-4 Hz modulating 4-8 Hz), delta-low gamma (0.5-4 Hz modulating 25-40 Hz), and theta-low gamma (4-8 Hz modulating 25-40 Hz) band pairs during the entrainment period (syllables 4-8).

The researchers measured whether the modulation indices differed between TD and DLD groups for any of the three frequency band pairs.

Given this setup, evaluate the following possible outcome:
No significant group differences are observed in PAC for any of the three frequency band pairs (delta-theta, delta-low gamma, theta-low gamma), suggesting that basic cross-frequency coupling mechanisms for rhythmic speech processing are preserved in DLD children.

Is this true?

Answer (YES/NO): YES